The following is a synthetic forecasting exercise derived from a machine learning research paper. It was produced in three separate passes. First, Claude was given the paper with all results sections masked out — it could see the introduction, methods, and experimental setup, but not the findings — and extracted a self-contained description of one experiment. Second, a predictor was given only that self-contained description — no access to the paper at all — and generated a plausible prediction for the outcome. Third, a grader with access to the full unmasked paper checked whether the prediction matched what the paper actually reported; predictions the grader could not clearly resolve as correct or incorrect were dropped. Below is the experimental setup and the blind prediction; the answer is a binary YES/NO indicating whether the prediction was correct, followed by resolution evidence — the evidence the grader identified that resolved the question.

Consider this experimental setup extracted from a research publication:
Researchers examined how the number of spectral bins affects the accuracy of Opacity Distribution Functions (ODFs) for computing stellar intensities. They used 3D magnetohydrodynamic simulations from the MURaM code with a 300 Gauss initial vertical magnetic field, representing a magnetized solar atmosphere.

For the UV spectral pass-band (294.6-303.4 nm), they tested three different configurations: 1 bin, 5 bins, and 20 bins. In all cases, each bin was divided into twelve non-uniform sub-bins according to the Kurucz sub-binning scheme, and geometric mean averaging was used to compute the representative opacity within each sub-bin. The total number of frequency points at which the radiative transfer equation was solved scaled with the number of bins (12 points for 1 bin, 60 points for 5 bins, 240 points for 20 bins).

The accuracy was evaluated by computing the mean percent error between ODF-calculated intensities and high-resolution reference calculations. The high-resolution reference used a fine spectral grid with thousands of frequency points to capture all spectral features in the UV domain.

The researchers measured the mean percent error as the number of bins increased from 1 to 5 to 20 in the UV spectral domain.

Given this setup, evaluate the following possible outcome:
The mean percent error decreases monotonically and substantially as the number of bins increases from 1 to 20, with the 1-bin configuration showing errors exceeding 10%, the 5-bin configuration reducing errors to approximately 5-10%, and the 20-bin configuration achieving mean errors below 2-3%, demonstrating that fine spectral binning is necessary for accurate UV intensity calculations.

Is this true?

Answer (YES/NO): NO